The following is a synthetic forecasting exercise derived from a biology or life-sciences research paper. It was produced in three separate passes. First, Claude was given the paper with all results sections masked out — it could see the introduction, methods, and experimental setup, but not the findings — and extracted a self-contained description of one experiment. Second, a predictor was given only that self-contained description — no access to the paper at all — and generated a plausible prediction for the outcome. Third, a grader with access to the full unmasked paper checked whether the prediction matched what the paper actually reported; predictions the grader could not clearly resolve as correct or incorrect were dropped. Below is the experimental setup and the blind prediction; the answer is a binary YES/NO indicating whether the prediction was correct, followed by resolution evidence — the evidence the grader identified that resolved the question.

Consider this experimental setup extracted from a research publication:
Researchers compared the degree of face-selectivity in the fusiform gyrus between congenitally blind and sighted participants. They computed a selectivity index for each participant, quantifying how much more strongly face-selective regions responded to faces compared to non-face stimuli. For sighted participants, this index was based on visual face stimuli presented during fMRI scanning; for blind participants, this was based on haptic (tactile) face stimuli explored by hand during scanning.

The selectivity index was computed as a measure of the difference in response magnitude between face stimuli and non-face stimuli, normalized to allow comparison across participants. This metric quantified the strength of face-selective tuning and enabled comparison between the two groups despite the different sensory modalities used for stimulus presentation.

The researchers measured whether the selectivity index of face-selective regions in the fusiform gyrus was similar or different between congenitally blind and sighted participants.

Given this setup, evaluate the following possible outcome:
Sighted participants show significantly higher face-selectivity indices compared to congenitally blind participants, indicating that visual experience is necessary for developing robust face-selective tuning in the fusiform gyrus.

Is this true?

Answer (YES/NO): NO